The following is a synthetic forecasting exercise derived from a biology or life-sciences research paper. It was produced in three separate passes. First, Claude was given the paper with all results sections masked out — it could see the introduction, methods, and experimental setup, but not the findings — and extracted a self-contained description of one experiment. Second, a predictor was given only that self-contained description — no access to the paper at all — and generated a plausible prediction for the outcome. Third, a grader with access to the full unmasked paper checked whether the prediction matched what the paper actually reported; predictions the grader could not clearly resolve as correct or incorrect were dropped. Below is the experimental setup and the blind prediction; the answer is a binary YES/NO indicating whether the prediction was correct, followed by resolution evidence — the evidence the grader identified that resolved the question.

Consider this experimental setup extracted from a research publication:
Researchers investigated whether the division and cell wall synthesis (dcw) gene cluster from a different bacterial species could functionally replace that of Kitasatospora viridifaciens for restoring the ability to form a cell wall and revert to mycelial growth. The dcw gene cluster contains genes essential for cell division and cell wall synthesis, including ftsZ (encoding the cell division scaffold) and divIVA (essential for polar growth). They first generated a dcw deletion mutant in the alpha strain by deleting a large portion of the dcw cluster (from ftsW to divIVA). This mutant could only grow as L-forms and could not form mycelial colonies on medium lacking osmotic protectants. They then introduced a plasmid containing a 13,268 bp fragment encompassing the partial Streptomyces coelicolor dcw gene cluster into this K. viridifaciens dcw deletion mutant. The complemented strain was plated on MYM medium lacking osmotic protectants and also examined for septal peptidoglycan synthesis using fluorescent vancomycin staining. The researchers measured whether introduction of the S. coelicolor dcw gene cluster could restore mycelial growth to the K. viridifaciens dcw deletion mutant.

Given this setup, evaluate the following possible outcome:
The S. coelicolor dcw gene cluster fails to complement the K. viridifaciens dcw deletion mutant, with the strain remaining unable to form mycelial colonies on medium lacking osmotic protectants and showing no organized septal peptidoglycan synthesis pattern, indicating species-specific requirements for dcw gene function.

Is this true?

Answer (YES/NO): NO